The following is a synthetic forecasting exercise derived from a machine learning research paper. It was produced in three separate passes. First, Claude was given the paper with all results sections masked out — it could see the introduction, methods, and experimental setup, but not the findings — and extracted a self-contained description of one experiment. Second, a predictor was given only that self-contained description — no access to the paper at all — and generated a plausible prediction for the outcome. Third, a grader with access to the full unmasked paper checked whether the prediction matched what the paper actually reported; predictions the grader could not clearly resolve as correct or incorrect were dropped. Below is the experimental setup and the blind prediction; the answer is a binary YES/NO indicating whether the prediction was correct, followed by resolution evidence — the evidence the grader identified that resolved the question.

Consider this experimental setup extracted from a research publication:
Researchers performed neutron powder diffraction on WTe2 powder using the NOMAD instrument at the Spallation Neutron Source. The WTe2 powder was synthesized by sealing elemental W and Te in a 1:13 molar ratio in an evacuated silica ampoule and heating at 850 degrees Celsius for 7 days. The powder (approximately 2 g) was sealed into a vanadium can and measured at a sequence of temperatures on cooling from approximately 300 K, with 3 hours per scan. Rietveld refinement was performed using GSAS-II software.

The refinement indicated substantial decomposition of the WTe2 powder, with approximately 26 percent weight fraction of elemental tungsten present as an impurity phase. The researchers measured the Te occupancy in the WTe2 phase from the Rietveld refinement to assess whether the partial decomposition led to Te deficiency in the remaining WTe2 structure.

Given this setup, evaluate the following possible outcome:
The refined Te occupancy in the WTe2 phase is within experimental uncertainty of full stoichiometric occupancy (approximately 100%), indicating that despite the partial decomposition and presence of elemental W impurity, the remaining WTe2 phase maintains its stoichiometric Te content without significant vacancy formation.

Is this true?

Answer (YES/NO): YES